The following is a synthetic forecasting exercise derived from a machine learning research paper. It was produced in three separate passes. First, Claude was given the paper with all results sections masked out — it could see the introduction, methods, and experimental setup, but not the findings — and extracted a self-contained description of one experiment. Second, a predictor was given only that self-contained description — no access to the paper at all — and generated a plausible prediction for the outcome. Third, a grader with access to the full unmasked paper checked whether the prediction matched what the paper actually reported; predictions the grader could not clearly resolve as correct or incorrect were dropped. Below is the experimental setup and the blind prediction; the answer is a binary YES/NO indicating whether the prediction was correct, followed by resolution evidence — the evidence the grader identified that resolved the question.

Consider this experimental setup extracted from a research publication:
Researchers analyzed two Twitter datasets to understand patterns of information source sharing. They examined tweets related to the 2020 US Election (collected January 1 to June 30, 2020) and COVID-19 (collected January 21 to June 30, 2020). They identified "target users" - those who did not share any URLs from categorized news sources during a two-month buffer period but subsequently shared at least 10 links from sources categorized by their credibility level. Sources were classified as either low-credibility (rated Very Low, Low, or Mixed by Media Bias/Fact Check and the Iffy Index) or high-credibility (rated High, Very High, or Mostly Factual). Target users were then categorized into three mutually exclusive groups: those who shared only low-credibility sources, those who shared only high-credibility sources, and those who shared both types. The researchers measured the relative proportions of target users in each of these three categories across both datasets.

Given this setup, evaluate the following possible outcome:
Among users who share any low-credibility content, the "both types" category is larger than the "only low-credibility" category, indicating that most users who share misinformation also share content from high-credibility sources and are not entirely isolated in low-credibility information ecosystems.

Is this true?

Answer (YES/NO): YES